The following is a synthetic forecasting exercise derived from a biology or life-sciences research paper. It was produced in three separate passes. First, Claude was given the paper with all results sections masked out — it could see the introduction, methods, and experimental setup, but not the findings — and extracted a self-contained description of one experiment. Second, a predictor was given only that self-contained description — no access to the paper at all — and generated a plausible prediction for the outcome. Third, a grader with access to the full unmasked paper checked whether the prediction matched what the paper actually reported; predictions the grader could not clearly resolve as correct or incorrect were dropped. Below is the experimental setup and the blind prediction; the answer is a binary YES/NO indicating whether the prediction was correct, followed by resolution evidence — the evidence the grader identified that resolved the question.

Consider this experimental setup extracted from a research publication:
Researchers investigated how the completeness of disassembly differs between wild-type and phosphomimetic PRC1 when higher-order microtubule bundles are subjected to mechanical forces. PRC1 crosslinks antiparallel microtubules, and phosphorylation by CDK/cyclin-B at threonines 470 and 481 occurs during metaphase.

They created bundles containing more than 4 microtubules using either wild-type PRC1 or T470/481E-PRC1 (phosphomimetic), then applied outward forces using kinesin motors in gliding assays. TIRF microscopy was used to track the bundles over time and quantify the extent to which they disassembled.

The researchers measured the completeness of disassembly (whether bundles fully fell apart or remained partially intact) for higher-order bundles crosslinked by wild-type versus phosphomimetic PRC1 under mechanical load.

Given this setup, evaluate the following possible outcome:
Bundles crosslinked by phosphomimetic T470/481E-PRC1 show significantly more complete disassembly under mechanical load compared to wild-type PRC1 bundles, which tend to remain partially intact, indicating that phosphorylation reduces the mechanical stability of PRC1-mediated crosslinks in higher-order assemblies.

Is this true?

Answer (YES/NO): YES